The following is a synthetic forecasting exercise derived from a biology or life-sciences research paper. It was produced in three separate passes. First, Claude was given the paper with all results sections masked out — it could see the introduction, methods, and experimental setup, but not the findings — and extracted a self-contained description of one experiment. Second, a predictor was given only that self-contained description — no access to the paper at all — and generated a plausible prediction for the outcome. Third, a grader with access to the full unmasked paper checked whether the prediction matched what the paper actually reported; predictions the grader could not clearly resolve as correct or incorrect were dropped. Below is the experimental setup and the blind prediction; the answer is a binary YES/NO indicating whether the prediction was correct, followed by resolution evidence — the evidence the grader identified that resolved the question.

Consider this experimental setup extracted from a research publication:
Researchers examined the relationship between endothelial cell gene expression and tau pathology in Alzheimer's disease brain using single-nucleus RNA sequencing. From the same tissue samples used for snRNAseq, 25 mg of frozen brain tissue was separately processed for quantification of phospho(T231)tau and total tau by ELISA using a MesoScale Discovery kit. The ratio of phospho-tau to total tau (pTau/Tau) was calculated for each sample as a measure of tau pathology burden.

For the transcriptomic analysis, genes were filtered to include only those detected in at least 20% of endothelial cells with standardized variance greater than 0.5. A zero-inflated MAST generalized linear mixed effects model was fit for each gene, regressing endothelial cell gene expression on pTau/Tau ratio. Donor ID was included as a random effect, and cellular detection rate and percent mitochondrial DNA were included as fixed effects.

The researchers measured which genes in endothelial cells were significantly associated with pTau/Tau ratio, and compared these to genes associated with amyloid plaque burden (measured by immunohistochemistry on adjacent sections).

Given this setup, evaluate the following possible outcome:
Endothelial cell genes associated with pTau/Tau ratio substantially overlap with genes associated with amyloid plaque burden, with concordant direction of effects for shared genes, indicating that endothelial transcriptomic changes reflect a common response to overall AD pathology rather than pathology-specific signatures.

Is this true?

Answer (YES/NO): NO